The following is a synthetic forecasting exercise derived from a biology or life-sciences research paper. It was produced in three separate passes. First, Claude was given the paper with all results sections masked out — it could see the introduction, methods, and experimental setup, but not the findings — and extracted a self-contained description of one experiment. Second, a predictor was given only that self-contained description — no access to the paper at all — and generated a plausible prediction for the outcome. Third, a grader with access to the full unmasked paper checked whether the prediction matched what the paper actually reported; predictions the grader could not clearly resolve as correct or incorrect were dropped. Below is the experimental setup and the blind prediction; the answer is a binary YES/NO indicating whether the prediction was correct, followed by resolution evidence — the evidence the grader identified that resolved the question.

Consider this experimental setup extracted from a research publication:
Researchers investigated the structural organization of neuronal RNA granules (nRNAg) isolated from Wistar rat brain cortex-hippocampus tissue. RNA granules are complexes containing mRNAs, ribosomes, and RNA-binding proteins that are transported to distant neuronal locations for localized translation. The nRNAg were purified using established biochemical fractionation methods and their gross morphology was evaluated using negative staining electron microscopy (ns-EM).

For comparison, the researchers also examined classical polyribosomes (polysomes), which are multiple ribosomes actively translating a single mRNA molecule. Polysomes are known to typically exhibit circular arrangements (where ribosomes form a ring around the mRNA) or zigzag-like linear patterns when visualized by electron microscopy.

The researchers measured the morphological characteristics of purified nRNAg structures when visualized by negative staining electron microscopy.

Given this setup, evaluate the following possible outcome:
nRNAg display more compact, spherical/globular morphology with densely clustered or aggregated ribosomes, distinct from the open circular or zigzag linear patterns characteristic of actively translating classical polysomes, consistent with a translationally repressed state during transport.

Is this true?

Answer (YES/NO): YES